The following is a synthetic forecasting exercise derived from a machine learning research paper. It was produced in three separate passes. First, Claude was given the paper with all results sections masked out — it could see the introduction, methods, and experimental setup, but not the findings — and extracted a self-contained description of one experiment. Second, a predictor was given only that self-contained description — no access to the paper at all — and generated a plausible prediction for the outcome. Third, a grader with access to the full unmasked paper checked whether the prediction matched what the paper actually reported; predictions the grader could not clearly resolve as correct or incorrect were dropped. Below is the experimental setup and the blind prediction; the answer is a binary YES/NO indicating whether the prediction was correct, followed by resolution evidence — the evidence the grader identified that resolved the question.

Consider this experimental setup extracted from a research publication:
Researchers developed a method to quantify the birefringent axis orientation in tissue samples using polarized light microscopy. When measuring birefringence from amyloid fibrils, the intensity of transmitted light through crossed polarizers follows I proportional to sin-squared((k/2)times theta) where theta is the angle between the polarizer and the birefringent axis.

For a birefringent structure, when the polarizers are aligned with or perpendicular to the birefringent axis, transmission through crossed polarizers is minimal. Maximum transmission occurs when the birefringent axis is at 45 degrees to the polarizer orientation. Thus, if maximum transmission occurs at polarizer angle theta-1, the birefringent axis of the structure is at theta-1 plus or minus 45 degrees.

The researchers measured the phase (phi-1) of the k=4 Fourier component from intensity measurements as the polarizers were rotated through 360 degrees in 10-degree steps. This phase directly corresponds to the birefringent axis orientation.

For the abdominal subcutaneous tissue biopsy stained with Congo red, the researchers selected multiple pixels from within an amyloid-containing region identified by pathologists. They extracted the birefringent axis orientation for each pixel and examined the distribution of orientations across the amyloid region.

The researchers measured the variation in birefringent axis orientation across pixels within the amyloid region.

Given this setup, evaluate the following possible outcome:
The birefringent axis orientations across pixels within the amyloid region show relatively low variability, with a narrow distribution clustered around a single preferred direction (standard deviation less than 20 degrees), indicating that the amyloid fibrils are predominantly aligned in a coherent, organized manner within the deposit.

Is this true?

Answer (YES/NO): YES